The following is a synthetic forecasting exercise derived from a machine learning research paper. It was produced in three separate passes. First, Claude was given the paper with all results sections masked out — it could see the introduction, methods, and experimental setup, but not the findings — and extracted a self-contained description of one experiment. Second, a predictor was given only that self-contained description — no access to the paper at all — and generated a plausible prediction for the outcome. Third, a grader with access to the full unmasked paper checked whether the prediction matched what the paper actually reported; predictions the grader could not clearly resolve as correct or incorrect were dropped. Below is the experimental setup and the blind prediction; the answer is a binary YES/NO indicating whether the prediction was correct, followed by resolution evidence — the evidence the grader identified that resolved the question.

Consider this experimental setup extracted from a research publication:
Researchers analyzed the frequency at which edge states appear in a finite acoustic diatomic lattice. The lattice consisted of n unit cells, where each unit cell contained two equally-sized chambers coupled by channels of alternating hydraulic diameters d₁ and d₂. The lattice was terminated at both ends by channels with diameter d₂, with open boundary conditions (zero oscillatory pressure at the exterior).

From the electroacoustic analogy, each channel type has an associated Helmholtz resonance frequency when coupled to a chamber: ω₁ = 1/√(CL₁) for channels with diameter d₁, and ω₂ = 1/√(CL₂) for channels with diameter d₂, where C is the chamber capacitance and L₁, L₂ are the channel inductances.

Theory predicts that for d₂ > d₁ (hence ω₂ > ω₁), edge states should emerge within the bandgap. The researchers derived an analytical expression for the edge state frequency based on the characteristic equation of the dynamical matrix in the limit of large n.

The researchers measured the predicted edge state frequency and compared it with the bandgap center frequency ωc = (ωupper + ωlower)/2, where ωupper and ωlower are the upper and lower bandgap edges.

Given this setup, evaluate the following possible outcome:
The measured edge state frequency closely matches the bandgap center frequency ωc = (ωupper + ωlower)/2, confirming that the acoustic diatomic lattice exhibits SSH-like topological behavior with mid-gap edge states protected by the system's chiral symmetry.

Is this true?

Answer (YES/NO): NO